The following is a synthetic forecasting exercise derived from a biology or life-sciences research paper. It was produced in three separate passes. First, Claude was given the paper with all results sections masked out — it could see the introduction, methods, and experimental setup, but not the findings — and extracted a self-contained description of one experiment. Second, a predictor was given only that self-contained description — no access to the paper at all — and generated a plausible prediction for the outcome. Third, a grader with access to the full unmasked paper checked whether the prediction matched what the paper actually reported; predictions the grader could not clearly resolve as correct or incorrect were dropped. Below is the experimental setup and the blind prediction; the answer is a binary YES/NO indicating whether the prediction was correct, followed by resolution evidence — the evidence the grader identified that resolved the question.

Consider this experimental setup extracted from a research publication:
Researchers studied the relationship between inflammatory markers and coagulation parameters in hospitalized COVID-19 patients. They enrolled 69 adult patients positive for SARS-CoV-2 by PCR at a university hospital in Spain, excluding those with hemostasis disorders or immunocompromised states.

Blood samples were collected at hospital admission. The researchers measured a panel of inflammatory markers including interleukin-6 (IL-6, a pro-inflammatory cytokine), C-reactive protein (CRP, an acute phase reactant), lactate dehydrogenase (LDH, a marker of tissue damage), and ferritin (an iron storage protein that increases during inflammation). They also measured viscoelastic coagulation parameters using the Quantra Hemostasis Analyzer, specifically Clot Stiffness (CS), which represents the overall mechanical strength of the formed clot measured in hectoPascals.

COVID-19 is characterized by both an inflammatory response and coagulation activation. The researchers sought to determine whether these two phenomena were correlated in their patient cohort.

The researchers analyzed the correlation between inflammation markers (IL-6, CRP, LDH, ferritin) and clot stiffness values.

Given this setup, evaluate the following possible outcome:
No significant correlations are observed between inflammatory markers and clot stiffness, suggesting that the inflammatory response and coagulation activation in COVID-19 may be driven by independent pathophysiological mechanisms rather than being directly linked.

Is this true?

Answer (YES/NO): NO